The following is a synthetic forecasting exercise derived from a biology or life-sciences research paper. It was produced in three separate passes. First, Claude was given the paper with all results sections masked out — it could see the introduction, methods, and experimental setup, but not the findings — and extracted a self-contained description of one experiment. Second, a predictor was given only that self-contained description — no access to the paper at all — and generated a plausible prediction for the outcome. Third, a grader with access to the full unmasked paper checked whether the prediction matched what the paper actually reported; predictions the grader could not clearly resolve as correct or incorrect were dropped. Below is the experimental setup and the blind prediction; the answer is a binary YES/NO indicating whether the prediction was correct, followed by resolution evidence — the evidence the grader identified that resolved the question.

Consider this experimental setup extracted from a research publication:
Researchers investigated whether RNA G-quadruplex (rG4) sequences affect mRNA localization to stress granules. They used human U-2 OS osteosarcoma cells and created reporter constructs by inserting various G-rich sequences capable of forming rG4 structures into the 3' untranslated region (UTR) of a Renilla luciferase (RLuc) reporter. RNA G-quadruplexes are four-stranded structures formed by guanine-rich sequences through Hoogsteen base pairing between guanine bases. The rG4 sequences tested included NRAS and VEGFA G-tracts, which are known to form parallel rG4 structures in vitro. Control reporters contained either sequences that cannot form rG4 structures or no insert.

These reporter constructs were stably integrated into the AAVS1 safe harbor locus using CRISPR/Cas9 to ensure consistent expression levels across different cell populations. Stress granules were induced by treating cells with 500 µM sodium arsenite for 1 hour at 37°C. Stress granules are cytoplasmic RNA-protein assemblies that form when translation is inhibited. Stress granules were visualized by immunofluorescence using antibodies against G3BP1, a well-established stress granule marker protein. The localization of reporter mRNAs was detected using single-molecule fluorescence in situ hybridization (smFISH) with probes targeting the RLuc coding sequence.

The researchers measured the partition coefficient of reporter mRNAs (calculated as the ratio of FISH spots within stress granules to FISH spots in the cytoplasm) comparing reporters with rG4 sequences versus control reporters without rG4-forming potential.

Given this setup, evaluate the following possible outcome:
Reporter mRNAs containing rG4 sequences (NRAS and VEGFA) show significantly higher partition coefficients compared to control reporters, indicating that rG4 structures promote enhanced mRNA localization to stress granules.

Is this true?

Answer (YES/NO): NO